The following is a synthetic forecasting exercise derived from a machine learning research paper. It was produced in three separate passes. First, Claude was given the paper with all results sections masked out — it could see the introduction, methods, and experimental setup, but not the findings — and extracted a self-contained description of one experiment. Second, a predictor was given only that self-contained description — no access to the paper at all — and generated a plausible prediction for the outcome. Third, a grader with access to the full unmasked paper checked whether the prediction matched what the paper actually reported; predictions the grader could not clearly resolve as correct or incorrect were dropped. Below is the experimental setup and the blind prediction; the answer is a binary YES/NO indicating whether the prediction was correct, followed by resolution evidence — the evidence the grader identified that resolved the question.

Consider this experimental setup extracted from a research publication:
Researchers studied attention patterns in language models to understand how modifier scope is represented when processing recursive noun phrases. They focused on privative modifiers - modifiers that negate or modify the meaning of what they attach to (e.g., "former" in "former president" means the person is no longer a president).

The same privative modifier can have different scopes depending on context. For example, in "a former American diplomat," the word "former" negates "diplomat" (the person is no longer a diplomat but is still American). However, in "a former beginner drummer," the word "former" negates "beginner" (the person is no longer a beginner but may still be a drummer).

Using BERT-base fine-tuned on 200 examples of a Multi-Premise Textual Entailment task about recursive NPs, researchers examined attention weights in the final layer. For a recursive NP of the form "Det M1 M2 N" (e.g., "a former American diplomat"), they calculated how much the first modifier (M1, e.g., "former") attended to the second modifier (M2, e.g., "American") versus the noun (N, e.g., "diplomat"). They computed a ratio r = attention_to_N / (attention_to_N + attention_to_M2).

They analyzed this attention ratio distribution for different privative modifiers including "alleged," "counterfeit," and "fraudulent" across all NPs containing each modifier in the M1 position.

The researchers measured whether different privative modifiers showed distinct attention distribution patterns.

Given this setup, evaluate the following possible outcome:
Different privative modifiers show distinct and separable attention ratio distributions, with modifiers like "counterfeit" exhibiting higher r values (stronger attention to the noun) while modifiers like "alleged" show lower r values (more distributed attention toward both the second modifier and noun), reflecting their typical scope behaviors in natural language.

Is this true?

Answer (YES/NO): NO